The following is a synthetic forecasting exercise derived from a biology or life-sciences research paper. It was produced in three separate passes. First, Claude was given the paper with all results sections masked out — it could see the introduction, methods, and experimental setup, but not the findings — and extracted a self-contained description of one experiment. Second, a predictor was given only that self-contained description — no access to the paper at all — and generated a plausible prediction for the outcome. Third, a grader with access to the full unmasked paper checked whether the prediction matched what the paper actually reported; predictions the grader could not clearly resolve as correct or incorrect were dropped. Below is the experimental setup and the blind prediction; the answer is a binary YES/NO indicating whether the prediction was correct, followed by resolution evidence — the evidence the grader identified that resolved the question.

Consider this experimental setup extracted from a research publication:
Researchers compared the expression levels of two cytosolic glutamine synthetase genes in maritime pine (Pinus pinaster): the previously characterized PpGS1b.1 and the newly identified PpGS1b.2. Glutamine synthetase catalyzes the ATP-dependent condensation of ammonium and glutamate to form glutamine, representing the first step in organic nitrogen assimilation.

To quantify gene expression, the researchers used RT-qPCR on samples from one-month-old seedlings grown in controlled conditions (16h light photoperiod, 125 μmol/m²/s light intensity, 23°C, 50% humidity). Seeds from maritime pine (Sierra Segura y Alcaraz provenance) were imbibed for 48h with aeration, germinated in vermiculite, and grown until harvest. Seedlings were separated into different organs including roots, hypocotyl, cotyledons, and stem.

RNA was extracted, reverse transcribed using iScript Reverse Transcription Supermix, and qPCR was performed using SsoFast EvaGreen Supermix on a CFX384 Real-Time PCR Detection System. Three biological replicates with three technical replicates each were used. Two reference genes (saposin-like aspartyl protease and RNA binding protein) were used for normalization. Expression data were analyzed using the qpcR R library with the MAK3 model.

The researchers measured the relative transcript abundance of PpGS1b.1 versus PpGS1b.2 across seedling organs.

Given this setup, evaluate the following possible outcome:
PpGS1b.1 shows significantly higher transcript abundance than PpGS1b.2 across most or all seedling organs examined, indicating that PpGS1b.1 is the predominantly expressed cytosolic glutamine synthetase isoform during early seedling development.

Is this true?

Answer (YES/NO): YES